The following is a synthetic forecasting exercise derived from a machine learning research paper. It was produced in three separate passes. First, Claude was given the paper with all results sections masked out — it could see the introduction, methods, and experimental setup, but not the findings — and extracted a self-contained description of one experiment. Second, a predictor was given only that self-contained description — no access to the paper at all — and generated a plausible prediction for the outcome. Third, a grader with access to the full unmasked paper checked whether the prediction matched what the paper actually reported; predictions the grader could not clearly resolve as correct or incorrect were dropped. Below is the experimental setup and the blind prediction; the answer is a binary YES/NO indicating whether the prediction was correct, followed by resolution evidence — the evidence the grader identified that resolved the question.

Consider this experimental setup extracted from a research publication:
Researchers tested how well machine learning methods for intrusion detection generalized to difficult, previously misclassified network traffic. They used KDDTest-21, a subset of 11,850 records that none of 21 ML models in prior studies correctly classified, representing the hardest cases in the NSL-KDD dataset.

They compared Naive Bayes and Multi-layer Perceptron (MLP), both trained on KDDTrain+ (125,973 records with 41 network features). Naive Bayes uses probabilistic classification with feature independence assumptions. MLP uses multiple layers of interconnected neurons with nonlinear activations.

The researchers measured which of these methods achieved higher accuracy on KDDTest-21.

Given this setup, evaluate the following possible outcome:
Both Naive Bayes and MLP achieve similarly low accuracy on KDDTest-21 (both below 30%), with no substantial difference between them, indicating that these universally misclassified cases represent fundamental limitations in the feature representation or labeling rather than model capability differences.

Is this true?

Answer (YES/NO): NO